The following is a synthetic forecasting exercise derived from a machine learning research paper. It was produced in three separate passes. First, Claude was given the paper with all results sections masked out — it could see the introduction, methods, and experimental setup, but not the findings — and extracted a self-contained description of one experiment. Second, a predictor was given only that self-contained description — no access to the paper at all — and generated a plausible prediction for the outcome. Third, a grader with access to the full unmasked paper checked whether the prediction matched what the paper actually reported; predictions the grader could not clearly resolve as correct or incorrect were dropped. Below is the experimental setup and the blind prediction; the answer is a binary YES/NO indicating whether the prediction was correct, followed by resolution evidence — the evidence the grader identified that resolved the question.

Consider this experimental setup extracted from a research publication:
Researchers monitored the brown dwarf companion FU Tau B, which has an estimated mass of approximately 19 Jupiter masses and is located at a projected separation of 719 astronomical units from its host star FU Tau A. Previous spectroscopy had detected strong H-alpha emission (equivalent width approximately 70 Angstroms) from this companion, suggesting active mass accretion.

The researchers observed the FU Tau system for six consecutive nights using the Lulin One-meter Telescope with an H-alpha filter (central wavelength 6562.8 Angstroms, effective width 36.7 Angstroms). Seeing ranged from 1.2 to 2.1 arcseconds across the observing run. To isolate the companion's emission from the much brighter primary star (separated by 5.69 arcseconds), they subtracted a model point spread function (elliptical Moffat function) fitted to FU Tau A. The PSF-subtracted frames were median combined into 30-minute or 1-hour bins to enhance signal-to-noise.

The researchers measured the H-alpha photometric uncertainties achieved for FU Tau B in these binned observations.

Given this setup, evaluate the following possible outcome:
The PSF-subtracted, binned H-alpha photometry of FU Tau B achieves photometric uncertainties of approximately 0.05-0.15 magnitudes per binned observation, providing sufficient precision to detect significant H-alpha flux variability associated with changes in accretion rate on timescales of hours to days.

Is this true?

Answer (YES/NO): NO